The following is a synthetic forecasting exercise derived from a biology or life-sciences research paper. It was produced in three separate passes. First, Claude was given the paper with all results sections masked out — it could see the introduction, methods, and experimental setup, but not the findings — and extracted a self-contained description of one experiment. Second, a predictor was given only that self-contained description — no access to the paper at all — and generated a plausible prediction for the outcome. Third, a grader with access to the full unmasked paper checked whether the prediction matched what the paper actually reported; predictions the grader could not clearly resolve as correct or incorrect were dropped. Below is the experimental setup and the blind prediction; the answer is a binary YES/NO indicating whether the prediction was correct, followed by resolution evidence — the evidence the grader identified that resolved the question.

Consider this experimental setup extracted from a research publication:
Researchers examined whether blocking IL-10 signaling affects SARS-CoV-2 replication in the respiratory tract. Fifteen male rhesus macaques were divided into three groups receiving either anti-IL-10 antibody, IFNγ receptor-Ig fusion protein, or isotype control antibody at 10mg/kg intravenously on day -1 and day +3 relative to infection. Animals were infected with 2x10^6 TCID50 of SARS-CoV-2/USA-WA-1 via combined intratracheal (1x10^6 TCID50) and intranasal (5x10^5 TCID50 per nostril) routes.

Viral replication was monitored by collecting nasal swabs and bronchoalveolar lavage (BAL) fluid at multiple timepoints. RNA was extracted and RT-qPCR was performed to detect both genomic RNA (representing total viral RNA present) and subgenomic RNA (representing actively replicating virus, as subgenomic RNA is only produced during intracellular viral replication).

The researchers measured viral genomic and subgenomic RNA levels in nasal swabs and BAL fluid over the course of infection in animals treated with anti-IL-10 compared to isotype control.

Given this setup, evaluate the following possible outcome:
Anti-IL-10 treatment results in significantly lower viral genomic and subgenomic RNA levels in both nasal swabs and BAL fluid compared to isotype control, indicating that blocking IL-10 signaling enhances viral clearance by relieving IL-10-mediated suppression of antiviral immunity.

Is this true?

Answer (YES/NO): NO